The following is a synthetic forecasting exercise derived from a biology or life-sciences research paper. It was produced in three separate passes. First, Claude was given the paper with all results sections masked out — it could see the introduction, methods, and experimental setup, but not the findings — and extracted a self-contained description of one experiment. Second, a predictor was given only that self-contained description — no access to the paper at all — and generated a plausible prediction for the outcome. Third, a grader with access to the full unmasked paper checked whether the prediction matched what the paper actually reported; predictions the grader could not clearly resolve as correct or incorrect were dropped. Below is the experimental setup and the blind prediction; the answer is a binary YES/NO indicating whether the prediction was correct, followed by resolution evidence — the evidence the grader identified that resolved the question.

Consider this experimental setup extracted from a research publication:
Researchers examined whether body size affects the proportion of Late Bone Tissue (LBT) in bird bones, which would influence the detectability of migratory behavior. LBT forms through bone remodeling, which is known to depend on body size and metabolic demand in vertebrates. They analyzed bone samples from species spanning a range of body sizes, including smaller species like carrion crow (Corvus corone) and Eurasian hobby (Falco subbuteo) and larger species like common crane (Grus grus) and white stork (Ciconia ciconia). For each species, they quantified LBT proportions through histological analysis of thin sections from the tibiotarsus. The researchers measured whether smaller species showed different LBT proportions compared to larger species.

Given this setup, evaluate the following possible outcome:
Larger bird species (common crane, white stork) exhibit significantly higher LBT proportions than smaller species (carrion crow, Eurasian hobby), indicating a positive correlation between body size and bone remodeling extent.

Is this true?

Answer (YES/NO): NO